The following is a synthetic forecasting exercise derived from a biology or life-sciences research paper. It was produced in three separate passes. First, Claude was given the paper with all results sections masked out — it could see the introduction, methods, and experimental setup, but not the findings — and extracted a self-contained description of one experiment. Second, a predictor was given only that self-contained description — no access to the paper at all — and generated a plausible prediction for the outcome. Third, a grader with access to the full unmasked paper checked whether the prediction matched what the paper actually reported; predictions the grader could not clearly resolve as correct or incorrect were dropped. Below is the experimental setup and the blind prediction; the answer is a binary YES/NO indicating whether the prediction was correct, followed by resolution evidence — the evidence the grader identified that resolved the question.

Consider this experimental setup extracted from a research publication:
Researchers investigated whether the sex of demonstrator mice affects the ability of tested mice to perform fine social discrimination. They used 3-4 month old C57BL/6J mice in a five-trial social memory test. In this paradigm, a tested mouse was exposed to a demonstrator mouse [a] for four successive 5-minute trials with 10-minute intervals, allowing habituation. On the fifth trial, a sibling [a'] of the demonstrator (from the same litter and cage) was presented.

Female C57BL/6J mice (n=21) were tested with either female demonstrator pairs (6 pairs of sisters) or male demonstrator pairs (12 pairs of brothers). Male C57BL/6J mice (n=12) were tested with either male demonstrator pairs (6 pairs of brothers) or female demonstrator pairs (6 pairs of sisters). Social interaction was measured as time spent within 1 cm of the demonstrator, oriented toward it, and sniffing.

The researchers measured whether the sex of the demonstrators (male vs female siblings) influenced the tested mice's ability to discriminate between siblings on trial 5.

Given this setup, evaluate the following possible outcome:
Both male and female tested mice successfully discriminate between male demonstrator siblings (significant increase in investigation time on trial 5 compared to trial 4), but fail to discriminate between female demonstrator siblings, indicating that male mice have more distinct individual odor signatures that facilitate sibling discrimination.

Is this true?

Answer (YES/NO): NO